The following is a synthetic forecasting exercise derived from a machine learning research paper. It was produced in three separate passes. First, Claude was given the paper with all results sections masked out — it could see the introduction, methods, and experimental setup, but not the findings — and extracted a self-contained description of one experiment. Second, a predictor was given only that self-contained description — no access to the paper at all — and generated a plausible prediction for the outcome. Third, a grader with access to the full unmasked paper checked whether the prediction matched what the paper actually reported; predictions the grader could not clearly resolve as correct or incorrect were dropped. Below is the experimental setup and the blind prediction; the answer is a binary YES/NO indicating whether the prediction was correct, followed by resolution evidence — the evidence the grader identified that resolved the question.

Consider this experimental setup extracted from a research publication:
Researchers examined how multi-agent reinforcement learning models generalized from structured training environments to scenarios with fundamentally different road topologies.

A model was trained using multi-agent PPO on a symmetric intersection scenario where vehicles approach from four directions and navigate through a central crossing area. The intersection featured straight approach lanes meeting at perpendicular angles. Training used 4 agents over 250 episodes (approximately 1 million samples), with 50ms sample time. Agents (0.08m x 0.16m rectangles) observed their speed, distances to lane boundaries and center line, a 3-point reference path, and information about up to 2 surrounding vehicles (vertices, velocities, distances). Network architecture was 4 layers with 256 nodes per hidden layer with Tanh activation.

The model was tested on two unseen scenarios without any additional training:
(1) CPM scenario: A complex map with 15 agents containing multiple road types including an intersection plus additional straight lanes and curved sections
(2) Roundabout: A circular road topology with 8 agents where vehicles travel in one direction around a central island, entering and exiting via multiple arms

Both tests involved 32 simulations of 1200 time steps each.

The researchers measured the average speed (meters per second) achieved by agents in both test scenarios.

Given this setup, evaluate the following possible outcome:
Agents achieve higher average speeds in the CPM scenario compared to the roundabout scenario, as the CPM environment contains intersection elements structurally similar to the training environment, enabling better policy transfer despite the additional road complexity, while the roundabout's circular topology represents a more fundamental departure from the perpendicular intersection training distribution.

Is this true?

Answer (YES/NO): YES